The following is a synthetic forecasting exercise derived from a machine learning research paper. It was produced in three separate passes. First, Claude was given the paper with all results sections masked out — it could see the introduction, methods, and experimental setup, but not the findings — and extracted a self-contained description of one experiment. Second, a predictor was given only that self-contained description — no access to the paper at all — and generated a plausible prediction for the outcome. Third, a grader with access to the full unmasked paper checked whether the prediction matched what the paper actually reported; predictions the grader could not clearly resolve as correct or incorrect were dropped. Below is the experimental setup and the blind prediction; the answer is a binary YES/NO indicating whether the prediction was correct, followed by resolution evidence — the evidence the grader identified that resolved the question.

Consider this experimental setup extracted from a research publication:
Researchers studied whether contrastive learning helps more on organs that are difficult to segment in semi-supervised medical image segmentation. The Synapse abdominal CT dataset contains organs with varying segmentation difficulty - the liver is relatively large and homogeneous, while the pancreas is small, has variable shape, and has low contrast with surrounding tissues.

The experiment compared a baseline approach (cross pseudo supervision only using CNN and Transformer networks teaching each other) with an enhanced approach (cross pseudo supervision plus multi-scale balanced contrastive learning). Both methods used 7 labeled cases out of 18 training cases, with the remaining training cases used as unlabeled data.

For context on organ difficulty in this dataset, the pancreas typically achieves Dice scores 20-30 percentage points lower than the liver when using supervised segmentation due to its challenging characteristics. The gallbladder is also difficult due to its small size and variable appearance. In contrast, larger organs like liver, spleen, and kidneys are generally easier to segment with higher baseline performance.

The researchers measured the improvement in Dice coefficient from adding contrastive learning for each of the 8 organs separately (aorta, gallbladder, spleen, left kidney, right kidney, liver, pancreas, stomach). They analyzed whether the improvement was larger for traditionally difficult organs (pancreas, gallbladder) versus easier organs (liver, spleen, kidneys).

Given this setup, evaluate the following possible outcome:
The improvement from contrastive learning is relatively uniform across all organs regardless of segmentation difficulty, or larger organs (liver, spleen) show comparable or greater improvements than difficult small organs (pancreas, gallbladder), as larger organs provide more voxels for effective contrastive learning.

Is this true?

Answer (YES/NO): YES